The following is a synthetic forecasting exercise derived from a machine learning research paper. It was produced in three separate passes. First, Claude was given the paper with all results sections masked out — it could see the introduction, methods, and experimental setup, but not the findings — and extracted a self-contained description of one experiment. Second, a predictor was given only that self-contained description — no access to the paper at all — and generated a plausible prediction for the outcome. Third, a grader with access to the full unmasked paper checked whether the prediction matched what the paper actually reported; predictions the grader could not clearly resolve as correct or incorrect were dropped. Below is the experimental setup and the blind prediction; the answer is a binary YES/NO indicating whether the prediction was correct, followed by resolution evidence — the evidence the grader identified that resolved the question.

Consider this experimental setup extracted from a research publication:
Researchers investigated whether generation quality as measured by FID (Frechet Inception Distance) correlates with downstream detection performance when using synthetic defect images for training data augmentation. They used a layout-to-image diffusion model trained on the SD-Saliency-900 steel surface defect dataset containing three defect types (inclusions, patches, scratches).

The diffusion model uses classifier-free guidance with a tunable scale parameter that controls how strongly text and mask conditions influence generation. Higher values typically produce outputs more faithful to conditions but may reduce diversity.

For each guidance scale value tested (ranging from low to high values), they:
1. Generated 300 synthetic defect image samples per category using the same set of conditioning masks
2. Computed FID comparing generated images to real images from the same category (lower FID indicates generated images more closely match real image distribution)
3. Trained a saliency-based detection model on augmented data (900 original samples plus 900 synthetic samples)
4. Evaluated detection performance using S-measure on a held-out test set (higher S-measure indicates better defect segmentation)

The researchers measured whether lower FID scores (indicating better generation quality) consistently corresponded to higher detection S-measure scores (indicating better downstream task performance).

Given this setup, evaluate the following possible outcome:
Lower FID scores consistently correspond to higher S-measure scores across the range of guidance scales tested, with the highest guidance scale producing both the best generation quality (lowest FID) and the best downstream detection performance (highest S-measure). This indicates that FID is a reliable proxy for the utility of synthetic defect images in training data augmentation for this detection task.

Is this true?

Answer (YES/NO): NO